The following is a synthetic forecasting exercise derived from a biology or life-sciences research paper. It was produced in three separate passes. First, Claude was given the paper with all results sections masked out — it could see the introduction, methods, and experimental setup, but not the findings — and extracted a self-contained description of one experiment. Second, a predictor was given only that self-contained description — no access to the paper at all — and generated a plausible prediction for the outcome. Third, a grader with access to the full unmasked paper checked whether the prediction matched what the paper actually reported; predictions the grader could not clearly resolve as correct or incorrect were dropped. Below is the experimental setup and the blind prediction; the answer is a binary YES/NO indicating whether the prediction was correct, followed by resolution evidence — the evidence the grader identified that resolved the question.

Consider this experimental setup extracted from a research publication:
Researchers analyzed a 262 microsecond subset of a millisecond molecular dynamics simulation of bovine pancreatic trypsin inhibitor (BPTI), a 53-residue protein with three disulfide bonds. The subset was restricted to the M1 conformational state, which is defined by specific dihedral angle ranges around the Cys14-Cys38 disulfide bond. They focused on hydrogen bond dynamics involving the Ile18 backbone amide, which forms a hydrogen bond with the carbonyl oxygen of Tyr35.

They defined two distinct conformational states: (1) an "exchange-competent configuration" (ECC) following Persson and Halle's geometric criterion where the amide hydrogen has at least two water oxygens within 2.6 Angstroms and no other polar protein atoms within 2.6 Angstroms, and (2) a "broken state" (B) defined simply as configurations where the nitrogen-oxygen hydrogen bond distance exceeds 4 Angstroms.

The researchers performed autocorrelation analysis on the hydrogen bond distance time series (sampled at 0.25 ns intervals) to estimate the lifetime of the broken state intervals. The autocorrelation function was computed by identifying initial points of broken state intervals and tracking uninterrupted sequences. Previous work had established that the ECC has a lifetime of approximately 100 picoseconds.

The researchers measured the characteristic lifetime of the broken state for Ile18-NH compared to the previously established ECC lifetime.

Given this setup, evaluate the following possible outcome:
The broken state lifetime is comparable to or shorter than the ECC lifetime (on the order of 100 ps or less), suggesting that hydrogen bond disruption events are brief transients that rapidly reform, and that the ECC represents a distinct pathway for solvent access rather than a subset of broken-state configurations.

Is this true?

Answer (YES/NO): NO